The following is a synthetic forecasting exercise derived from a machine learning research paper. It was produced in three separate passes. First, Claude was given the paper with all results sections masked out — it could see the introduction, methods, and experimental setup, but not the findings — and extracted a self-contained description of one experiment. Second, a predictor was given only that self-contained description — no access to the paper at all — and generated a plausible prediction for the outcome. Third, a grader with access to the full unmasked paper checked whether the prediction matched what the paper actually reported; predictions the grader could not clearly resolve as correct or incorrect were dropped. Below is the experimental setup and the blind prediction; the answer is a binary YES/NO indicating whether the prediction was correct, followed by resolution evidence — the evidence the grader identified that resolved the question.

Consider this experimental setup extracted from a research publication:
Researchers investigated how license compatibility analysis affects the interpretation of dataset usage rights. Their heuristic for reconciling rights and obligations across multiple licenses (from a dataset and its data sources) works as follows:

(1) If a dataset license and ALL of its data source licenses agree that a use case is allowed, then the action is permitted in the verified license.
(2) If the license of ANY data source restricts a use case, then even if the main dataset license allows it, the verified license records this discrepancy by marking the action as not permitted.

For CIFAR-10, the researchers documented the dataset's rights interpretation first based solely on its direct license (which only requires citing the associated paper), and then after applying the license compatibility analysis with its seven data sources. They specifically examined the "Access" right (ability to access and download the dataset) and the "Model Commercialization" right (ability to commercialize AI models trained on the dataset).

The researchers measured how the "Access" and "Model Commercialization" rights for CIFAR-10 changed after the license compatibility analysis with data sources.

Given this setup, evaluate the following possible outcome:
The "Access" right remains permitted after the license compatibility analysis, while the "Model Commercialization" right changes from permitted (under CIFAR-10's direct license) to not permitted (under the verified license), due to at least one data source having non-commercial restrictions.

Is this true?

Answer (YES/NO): YES